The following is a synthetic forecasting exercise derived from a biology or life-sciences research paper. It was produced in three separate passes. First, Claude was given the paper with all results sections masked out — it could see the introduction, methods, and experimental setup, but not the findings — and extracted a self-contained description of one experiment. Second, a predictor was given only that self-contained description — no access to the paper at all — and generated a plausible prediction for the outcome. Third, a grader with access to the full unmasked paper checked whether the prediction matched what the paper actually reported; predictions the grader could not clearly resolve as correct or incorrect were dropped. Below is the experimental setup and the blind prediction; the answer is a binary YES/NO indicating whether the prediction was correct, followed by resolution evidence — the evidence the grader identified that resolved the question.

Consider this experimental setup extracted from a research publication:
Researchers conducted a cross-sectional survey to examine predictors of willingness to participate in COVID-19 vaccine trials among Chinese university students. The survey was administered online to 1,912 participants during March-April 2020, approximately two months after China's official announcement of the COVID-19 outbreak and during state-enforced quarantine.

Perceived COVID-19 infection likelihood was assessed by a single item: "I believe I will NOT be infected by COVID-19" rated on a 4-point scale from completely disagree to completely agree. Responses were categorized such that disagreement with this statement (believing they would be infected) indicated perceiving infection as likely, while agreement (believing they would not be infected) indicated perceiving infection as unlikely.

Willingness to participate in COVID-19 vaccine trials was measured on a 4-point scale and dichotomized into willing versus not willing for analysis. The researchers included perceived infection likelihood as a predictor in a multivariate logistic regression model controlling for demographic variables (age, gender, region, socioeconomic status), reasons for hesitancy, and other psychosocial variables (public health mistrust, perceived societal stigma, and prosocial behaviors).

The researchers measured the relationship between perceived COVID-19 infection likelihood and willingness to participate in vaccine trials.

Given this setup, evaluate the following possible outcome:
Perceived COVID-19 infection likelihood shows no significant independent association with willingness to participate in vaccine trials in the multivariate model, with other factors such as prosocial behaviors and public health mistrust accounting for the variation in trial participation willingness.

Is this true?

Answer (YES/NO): NO